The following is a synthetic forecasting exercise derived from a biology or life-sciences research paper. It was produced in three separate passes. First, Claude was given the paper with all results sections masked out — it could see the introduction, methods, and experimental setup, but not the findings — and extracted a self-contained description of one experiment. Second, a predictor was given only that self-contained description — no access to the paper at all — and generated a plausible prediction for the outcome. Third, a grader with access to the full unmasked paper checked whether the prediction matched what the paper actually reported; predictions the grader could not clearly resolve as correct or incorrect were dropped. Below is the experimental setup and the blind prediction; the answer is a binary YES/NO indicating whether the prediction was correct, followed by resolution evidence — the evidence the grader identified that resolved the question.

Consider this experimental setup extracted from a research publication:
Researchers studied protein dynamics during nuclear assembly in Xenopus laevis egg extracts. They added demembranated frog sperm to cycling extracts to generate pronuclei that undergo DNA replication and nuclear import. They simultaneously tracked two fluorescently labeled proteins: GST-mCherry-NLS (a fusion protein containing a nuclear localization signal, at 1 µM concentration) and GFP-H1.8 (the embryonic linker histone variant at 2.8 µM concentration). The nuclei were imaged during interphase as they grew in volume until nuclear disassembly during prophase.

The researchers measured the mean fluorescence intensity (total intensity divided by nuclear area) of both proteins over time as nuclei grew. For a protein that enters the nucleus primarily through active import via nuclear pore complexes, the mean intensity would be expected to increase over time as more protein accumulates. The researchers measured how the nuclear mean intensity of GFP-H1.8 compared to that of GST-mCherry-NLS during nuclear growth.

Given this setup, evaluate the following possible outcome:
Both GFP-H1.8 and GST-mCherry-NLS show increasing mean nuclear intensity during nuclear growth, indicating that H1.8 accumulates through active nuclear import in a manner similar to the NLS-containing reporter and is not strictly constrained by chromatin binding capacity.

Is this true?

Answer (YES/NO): NO